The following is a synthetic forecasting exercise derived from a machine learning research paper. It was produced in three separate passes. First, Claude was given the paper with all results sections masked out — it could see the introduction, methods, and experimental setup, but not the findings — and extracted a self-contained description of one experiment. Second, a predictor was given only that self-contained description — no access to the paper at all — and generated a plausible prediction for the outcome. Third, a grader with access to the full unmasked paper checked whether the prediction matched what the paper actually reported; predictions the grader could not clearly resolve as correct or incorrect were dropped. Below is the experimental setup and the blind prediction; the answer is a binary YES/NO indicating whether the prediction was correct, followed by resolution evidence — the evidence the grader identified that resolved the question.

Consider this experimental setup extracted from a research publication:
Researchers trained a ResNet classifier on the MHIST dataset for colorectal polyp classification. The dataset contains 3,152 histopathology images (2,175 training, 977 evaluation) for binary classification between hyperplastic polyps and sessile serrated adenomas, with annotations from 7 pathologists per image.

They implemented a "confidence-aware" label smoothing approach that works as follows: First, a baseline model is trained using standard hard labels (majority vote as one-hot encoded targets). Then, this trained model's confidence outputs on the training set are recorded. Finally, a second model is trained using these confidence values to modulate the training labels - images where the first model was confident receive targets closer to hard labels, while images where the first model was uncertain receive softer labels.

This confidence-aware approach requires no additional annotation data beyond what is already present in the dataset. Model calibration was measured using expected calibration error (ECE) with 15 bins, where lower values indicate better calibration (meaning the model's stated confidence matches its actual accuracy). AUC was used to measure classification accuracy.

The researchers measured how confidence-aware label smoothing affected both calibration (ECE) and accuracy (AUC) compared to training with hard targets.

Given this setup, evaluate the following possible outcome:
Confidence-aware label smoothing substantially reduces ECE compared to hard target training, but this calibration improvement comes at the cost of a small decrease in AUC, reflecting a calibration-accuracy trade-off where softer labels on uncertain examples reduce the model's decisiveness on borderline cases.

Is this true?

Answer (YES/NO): NO